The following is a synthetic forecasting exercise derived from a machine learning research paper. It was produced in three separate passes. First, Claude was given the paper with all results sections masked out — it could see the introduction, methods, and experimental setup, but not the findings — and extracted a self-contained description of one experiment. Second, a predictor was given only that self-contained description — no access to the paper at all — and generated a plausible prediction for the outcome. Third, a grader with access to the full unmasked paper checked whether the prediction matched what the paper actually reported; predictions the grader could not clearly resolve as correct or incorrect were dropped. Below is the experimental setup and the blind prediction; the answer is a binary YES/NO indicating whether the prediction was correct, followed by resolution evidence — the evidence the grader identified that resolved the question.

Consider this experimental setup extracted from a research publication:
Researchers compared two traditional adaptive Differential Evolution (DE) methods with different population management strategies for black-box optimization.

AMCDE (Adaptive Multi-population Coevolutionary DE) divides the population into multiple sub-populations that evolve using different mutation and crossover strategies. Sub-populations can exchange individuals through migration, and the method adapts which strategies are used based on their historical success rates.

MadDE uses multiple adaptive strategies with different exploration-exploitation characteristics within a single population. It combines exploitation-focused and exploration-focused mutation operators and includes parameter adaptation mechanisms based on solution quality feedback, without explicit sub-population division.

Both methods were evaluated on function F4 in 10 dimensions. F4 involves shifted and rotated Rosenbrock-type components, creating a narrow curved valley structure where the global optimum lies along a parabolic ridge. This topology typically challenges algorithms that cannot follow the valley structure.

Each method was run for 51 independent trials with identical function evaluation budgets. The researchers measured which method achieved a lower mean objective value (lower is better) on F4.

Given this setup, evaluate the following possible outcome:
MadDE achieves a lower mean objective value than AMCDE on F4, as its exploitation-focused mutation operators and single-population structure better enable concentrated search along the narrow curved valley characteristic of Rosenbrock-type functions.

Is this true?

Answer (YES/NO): YES